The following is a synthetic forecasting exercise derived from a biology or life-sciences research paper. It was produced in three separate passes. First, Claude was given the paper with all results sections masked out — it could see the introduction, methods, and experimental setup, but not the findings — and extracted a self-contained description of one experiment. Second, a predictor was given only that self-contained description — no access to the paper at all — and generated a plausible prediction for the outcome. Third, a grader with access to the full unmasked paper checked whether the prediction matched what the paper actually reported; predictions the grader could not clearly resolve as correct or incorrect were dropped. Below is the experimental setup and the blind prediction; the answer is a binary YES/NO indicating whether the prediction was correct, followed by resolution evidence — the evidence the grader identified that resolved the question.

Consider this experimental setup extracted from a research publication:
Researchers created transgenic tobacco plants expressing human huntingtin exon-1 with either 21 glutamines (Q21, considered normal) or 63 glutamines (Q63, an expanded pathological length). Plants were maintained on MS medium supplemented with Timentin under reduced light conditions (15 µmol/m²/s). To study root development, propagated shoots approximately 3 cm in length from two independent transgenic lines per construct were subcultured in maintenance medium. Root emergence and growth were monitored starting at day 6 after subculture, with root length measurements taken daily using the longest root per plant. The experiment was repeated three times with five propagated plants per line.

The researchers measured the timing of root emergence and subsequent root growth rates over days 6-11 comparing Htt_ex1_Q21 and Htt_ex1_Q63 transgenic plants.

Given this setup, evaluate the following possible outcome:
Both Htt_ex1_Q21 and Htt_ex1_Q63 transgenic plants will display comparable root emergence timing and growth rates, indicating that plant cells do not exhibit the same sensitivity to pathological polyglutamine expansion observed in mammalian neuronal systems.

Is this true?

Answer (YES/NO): NO